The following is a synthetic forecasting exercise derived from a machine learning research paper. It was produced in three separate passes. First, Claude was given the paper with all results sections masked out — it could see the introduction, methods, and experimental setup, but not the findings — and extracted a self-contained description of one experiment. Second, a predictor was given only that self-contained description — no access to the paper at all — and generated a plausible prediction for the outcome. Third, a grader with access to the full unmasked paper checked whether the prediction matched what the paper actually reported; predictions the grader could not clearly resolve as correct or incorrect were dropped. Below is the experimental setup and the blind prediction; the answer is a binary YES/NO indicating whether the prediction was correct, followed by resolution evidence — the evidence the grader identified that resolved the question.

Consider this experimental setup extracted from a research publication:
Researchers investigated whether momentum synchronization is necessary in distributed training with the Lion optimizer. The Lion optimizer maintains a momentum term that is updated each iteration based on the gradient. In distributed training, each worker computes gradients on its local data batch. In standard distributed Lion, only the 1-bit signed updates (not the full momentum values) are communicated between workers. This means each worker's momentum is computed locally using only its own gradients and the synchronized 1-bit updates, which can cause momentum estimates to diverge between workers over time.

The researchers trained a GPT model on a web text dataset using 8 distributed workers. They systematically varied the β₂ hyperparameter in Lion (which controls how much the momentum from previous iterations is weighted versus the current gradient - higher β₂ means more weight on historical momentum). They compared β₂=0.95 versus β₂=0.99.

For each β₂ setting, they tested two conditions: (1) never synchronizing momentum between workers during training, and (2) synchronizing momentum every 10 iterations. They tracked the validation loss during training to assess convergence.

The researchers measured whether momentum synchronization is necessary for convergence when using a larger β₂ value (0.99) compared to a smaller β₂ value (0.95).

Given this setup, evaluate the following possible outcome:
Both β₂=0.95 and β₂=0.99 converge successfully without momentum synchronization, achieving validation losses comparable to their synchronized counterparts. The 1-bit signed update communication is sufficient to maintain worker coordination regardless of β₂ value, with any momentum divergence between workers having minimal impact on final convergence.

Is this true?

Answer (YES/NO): NO